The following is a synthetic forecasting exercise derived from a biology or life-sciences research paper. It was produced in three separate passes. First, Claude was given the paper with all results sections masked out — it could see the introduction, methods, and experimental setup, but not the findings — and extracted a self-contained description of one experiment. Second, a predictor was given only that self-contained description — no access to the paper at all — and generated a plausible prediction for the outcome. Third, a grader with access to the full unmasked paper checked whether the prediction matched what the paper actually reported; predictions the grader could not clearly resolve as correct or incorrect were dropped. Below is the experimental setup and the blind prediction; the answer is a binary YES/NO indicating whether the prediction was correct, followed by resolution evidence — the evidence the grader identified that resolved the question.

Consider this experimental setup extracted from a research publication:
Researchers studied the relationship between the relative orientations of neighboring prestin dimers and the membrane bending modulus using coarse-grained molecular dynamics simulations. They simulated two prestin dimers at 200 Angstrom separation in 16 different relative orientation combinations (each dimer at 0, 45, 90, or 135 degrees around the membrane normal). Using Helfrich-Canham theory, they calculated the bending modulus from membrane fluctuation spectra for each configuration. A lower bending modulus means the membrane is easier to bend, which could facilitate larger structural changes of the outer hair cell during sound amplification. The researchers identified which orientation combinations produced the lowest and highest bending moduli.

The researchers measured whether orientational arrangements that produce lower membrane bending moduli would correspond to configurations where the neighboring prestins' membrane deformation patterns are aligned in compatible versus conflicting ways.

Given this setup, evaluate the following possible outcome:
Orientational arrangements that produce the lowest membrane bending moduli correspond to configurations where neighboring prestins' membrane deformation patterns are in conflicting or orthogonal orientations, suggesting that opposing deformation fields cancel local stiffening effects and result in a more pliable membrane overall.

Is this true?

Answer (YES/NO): NO